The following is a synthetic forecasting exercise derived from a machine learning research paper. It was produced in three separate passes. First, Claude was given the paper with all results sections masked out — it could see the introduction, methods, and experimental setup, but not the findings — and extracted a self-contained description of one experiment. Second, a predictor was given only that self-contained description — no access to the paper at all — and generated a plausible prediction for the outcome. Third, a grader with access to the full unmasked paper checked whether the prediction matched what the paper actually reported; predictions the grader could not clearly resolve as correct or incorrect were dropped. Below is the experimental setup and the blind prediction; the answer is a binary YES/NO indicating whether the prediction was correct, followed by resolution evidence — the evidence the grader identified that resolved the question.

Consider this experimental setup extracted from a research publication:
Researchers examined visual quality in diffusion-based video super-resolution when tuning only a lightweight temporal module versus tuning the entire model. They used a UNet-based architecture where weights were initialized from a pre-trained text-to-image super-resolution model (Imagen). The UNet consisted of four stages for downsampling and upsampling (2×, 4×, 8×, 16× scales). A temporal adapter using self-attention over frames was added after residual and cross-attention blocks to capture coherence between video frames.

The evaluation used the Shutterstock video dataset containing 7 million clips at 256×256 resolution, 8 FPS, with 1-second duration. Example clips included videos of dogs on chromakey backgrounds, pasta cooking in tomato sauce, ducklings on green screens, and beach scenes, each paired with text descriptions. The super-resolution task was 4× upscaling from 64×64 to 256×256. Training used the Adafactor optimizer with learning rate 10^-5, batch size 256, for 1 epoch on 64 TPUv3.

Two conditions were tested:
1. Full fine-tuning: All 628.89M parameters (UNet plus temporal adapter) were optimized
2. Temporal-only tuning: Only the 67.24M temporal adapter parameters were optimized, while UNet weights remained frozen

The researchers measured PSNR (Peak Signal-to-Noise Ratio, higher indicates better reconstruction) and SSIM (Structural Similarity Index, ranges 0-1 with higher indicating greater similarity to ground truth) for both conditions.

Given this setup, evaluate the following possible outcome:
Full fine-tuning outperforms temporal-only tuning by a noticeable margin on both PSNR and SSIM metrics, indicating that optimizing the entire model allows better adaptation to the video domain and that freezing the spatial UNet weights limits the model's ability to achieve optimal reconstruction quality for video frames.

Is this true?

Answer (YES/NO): YES